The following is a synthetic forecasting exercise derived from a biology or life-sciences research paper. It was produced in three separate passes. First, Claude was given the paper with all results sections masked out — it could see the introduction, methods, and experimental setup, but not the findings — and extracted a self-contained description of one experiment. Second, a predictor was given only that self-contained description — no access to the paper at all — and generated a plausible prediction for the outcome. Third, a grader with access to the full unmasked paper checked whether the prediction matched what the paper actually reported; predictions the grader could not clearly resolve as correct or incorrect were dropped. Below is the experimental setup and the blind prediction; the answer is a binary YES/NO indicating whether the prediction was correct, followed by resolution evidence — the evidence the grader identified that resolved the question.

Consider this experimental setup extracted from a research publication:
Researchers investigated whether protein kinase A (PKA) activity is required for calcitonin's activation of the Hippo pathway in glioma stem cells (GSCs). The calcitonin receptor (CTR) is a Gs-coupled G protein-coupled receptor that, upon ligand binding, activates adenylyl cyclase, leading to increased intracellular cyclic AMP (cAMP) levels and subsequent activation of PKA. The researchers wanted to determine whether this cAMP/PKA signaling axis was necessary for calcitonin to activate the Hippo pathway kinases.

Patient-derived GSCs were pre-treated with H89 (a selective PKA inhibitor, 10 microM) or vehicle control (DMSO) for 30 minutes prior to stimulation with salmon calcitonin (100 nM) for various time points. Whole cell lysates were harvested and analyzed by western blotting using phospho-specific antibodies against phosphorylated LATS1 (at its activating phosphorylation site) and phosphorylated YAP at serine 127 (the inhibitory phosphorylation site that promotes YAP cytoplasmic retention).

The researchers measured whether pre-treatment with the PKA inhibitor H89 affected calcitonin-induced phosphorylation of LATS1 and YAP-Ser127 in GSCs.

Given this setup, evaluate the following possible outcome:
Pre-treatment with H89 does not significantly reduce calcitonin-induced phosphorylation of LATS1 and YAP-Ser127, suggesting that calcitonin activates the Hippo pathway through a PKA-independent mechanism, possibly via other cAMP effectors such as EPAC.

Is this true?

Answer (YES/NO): NO